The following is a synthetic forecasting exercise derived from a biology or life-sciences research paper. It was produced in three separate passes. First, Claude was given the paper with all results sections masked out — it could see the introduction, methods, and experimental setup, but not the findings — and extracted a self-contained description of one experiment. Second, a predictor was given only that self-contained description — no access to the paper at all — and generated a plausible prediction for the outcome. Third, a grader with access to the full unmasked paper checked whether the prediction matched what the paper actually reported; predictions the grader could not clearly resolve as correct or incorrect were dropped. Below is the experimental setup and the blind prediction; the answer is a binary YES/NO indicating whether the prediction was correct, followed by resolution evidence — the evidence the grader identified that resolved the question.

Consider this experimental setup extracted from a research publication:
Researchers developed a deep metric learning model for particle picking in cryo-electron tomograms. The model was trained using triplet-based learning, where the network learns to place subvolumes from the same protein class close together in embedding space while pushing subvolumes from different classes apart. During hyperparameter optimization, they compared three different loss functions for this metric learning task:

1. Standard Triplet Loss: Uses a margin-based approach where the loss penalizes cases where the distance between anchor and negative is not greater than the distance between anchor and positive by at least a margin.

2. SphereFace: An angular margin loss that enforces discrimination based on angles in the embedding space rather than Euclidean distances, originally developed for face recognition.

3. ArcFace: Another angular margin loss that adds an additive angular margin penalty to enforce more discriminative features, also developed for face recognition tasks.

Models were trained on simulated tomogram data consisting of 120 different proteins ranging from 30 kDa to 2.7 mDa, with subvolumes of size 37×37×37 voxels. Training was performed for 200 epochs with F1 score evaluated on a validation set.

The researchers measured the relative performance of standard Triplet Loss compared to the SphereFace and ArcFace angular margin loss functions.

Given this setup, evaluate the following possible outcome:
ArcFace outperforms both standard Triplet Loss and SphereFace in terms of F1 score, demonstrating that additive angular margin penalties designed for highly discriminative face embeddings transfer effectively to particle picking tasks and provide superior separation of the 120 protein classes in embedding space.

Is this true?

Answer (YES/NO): NO